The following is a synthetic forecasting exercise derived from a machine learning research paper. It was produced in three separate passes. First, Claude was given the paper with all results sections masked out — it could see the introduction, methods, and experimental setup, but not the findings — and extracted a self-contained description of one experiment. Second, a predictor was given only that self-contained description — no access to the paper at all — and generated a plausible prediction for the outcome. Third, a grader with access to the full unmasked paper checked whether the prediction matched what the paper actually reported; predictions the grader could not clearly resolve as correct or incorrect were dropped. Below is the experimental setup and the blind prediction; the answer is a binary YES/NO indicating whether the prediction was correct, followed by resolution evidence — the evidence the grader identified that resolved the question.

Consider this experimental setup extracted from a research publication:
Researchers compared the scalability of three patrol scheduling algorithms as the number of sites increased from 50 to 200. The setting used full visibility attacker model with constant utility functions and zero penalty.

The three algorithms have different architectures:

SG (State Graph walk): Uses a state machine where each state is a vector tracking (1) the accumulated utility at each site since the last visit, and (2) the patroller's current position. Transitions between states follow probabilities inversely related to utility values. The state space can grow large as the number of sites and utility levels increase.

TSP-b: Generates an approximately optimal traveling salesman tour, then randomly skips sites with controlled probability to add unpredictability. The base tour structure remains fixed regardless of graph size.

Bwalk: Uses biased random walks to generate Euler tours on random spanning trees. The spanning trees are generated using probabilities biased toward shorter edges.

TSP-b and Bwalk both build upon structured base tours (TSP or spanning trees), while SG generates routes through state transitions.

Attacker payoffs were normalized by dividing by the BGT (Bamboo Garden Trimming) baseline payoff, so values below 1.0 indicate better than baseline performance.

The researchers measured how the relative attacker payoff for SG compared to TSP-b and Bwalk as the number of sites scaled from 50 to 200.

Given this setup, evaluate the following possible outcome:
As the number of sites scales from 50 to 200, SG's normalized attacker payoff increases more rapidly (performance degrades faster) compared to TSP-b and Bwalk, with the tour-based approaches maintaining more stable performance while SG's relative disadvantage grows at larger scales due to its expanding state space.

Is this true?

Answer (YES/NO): YES